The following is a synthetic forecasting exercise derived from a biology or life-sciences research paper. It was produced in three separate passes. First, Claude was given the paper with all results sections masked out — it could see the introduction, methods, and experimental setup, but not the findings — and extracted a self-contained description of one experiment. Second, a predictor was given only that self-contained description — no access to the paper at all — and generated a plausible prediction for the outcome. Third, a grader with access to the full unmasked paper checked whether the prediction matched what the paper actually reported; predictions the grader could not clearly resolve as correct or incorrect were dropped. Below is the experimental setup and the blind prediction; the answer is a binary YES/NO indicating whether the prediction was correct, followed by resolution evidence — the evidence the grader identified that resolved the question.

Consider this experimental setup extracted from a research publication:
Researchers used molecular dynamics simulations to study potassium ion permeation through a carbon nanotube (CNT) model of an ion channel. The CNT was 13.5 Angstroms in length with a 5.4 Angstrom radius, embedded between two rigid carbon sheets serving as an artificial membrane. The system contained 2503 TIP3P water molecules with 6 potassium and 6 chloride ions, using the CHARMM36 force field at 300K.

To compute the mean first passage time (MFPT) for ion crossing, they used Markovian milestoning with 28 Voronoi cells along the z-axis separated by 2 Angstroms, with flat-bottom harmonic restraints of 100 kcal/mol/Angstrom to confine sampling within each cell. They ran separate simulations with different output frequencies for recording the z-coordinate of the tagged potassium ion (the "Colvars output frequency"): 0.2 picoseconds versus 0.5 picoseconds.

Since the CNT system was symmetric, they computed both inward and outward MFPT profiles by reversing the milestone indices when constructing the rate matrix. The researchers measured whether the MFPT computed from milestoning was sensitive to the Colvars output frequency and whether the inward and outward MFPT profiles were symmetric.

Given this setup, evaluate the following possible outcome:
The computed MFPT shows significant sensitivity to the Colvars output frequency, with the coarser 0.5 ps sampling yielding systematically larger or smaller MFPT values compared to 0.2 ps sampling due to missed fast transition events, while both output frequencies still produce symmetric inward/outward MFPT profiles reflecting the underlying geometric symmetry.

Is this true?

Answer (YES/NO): NO